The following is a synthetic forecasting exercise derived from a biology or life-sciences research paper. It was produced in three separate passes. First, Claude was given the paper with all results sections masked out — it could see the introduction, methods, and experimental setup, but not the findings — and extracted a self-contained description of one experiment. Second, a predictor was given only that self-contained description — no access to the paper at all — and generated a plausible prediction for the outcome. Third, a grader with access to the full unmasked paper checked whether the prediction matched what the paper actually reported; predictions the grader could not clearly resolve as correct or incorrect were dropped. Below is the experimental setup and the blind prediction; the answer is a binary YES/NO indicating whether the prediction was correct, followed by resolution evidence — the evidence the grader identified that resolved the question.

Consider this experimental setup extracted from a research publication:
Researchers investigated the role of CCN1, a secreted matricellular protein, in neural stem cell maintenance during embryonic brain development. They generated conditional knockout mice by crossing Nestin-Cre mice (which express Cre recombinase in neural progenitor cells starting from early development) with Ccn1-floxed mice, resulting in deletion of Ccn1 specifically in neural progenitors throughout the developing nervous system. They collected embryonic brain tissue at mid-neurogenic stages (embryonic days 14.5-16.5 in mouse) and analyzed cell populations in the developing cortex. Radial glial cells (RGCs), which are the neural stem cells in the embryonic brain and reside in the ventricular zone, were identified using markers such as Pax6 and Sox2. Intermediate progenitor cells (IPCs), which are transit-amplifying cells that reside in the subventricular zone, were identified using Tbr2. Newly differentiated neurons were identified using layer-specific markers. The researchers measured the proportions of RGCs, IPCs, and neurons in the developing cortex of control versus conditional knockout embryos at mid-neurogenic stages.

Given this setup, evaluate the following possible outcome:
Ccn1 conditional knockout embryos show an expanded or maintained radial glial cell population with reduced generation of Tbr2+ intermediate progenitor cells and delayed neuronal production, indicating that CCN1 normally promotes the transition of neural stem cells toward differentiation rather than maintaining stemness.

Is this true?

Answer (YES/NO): NO